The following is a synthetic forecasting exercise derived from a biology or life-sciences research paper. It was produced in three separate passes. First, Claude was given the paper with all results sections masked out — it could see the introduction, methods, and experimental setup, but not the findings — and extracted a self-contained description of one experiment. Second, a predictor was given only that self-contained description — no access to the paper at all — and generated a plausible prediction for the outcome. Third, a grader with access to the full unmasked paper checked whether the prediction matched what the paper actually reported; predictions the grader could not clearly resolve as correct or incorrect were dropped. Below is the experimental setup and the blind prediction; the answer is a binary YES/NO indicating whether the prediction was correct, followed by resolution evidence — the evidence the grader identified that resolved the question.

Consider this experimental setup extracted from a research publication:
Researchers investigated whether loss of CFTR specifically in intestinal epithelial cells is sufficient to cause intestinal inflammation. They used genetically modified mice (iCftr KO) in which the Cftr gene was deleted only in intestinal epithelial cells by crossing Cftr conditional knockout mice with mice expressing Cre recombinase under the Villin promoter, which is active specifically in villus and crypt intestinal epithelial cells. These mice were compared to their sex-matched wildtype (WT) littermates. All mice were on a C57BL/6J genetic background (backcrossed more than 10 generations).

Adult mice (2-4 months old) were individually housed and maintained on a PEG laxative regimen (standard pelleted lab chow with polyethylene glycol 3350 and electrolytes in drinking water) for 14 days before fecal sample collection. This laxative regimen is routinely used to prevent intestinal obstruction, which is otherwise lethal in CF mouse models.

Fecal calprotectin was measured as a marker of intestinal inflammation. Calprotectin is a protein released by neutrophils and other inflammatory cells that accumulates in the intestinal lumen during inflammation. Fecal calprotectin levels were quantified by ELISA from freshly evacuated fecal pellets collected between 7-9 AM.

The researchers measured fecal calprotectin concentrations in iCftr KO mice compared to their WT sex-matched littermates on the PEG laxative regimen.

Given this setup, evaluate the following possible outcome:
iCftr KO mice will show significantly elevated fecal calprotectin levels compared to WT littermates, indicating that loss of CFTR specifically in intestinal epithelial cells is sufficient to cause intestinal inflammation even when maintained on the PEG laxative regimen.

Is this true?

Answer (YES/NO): YES